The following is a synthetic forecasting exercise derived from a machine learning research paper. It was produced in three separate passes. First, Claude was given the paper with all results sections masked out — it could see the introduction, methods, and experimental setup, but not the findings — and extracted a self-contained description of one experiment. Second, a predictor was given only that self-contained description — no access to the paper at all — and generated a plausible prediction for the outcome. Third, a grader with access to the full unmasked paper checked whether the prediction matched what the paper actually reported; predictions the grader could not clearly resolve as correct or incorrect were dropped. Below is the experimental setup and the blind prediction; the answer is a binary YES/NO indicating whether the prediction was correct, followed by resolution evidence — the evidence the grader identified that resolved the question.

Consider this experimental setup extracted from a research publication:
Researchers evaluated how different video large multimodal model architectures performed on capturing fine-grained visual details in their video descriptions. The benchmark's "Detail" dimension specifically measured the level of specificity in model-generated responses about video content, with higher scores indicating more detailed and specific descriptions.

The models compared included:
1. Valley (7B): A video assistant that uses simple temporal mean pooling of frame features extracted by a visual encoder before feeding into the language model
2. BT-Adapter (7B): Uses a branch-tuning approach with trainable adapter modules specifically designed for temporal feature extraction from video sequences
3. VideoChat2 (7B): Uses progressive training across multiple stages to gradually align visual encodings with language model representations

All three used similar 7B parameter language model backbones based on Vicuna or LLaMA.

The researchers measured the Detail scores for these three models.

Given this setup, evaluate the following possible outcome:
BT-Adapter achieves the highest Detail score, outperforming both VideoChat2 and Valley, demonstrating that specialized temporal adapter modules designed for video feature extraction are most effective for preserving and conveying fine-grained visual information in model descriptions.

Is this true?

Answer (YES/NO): NO